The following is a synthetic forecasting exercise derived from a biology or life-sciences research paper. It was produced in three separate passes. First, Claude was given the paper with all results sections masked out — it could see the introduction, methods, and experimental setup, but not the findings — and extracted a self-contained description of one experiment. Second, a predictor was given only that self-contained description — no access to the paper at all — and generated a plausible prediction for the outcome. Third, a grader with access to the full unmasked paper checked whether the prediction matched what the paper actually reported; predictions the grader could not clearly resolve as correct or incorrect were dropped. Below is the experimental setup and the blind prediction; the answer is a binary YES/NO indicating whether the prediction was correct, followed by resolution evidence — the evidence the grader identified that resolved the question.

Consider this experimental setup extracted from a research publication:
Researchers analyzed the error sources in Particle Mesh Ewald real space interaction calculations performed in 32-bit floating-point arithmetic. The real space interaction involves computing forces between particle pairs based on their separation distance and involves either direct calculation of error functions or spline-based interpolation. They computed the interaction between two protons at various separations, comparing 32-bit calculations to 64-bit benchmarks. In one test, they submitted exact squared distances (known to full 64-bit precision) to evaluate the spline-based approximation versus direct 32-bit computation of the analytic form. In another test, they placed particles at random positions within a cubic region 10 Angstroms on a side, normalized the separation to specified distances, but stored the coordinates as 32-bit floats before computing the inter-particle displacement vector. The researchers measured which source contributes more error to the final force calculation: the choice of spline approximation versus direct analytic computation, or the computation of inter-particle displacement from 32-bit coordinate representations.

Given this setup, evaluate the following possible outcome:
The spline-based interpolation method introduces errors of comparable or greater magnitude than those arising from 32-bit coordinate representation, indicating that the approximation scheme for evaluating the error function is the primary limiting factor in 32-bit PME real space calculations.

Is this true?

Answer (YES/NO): NO